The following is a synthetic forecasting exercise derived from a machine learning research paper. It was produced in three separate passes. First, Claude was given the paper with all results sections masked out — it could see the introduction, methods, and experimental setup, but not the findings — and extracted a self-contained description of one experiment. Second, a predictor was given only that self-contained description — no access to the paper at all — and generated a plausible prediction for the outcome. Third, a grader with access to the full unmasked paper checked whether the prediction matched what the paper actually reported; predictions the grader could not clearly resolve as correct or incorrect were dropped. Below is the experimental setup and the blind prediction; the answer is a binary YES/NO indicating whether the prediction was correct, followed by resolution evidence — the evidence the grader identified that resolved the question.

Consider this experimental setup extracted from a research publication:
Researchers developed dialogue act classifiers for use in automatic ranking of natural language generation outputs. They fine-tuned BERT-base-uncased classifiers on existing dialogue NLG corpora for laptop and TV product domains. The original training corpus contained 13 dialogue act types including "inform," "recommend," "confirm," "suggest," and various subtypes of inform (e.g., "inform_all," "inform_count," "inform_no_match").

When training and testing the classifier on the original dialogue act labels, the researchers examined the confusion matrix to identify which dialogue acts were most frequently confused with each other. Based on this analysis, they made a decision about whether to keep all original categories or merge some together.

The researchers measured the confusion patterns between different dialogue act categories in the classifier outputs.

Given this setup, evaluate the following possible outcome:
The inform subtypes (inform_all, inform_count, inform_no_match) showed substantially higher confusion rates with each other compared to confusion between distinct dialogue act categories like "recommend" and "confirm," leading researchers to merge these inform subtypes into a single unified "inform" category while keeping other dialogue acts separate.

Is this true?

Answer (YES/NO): NO